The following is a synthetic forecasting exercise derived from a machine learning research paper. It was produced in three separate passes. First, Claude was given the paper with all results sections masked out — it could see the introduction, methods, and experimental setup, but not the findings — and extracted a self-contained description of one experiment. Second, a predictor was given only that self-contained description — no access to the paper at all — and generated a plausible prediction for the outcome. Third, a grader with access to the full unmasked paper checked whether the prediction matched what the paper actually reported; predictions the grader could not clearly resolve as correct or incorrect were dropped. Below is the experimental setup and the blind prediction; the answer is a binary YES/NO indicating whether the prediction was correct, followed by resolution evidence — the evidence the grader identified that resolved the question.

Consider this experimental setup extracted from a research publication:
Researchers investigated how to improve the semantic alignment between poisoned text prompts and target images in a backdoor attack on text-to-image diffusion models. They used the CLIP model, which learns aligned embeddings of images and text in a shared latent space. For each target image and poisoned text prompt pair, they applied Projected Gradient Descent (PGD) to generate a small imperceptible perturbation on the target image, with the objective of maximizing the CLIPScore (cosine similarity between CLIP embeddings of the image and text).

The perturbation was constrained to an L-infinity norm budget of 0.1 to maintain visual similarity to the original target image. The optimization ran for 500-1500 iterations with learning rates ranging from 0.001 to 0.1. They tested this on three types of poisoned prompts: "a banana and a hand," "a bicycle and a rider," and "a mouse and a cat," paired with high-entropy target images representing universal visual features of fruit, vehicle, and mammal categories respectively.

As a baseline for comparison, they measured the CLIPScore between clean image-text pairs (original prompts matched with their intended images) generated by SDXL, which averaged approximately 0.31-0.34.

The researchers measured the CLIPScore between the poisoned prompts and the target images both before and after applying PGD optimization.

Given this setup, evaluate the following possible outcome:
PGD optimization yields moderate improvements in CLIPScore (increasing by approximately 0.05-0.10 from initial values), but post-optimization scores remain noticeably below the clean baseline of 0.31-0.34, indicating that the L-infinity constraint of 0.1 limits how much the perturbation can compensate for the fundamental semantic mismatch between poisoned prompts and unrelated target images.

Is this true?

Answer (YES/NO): NO